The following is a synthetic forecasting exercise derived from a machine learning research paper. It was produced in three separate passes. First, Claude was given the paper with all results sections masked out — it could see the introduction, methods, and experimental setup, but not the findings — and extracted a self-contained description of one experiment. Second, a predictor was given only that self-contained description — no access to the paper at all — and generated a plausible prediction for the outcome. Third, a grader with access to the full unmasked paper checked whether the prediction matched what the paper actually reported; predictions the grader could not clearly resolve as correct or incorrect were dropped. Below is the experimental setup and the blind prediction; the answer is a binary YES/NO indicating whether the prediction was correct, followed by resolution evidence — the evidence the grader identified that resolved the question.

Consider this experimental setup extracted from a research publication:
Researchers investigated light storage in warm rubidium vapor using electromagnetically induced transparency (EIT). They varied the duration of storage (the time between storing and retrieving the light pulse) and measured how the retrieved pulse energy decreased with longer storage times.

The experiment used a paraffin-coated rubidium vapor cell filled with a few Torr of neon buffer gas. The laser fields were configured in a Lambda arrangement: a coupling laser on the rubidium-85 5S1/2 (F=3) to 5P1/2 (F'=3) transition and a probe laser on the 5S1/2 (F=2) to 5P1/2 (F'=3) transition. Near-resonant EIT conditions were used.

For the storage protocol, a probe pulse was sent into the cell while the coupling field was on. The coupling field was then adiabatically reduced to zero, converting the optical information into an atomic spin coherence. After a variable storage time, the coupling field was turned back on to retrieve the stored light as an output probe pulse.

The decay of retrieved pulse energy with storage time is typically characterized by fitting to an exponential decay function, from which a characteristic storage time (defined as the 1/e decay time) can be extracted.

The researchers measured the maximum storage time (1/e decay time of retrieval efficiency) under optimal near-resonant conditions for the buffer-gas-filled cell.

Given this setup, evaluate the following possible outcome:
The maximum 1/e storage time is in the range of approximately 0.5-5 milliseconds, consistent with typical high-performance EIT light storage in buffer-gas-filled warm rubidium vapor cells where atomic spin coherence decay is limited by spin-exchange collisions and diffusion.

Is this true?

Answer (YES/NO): NO